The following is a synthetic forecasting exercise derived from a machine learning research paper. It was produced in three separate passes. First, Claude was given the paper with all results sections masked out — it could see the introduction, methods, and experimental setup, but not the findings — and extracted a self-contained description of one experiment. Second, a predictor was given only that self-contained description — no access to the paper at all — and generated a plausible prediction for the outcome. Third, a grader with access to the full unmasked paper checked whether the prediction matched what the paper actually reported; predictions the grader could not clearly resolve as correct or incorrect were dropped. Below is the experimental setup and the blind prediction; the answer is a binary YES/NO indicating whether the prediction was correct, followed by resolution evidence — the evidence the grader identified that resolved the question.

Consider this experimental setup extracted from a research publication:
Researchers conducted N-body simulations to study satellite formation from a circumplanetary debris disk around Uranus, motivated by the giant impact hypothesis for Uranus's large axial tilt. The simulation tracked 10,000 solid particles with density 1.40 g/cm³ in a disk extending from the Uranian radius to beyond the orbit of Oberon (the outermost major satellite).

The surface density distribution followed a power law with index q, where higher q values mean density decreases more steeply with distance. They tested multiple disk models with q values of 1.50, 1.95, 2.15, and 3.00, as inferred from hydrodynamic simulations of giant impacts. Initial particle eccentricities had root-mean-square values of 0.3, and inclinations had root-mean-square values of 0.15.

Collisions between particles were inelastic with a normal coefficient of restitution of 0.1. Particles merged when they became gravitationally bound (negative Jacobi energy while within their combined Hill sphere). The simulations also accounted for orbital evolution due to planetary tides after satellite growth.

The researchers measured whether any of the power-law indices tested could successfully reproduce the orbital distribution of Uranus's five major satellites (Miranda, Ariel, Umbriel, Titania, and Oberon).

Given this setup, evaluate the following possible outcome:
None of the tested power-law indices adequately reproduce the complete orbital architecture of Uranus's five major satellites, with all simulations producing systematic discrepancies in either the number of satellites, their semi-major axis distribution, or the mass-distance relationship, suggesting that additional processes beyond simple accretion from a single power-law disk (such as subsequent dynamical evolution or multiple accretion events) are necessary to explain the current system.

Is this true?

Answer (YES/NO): YES